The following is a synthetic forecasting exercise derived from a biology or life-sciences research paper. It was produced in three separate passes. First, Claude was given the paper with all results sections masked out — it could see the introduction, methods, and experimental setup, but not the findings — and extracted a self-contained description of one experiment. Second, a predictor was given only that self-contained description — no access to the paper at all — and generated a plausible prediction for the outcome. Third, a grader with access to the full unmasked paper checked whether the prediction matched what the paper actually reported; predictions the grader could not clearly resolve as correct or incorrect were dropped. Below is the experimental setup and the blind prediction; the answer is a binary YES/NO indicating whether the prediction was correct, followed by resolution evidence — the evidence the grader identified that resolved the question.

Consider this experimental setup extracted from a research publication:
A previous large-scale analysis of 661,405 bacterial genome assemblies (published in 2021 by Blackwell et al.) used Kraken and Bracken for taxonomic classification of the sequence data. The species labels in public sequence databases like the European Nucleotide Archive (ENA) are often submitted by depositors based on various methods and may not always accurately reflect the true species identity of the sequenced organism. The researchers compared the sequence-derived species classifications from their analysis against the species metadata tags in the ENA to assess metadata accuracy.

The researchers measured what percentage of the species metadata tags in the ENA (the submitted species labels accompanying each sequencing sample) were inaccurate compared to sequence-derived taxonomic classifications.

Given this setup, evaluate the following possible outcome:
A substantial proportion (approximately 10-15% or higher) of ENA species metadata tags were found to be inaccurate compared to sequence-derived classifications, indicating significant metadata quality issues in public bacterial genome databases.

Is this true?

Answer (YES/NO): NO